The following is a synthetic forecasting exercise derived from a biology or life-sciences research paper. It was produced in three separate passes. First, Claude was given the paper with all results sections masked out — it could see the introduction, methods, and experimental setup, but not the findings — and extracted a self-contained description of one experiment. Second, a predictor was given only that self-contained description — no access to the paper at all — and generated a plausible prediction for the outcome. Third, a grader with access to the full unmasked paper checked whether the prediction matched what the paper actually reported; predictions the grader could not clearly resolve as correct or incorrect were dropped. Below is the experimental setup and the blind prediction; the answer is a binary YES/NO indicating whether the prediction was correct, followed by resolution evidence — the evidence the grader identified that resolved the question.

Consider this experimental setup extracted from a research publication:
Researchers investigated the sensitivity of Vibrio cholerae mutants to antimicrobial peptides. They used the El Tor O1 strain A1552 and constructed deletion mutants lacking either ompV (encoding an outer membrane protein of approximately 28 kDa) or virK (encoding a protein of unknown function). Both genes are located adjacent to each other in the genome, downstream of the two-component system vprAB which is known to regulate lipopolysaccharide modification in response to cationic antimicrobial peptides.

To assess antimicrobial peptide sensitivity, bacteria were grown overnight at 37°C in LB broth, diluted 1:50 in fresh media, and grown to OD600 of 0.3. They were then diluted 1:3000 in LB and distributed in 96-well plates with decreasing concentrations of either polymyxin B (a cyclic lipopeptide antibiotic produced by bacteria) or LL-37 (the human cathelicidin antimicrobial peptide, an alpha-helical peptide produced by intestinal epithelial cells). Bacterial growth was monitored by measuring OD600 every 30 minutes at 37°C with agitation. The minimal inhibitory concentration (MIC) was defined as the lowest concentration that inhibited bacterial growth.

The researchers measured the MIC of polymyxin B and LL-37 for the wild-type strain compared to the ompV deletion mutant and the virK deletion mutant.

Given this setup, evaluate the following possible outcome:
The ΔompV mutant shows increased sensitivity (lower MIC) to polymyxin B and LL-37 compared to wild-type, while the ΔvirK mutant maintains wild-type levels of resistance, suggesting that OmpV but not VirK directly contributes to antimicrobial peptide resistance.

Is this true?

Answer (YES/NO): NO